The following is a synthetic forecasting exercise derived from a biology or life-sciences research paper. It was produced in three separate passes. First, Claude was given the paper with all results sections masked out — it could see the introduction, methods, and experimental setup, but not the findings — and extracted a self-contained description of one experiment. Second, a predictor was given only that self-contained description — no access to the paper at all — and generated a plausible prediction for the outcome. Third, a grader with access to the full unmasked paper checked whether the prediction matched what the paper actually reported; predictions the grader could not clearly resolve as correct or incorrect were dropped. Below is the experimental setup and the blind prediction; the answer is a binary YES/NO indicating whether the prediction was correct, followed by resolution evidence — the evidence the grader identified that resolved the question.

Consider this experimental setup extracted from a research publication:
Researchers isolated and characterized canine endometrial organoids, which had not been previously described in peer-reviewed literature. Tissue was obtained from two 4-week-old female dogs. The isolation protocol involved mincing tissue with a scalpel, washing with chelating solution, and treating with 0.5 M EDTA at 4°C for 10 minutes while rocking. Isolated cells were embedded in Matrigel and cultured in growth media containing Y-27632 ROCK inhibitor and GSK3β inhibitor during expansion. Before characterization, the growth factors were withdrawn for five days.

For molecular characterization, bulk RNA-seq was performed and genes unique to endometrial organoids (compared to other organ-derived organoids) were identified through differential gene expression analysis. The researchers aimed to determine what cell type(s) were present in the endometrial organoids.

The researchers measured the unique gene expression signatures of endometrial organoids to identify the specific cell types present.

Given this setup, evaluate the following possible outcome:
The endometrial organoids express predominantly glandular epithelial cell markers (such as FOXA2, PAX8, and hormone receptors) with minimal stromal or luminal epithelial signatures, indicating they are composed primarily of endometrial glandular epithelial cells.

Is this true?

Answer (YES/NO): NO